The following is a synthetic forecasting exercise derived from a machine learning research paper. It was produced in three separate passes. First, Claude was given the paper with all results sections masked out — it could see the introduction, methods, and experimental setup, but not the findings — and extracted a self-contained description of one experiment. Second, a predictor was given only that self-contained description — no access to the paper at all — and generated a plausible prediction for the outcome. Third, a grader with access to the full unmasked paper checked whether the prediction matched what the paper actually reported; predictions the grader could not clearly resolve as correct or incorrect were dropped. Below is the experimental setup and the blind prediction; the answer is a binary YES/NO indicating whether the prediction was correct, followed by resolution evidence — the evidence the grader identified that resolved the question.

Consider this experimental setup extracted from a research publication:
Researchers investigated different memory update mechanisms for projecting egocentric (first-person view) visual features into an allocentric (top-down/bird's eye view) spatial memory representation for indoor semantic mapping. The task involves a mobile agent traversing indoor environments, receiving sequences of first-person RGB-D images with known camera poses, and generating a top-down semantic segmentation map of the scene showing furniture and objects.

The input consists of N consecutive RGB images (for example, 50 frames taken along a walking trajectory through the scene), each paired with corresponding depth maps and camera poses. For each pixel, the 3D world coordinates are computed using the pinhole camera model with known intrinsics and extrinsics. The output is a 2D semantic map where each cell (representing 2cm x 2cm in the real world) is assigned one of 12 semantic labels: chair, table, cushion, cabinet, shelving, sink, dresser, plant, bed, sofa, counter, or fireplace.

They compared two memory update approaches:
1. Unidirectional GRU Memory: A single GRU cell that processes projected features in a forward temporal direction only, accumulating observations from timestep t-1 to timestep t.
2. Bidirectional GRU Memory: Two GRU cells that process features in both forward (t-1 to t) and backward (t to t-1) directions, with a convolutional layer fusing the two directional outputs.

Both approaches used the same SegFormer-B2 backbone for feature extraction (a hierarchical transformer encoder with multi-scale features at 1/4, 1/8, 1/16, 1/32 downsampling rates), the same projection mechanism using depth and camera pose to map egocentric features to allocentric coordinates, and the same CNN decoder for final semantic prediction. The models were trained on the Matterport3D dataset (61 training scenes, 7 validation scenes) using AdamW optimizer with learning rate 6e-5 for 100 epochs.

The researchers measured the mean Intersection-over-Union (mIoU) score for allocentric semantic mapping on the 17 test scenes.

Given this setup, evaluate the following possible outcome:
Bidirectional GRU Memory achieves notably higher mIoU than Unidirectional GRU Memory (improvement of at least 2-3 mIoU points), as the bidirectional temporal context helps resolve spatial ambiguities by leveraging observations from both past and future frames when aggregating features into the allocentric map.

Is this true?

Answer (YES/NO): YES